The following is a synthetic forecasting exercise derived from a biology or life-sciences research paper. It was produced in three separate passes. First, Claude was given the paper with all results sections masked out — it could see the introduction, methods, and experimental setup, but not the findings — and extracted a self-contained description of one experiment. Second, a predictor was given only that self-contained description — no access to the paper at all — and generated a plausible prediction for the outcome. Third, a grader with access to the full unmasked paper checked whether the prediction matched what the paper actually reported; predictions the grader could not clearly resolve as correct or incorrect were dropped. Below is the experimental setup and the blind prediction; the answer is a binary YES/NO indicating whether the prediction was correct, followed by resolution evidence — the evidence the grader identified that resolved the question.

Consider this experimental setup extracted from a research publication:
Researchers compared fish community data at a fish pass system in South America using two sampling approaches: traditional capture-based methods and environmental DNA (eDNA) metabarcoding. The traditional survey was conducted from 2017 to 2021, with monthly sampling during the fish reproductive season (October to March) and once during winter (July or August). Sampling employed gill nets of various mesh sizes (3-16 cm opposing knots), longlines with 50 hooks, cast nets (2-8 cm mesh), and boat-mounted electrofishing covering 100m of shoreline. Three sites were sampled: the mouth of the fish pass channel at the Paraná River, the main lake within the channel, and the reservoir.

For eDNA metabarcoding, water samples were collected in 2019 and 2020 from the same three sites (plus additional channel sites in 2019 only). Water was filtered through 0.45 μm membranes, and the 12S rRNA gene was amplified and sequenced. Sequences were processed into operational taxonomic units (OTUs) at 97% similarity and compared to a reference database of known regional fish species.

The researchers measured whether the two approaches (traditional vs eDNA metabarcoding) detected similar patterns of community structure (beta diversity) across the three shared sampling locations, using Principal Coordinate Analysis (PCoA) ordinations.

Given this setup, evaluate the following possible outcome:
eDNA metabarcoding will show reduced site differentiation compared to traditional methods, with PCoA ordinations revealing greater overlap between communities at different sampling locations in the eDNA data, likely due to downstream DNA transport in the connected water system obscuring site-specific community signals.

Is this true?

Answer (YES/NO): NO